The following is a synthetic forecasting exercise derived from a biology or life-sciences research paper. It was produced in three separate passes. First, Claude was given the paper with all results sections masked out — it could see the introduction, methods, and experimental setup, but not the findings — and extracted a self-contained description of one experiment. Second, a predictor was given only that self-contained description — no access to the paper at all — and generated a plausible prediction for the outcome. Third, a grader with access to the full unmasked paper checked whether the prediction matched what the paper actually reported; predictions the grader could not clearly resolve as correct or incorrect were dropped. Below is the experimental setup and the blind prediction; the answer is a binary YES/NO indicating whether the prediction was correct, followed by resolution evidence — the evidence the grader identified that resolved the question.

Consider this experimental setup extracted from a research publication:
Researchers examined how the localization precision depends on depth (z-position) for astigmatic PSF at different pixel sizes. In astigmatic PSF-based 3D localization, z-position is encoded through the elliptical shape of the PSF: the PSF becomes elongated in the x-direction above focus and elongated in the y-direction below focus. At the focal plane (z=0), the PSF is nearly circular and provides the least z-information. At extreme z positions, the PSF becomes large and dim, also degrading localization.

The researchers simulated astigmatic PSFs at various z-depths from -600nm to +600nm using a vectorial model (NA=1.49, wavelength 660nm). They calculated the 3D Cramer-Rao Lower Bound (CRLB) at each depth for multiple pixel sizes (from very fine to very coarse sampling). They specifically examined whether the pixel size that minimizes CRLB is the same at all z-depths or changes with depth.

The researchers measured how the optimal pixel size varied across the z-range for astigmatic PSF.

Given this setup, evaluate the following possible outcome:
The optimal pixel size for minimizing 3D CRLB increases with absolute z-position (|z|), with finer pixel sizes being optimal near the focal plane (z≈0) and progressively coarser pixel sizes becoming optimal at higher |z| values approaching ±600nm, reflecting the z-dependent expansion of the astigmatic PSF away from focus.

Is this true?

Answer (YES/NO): YES